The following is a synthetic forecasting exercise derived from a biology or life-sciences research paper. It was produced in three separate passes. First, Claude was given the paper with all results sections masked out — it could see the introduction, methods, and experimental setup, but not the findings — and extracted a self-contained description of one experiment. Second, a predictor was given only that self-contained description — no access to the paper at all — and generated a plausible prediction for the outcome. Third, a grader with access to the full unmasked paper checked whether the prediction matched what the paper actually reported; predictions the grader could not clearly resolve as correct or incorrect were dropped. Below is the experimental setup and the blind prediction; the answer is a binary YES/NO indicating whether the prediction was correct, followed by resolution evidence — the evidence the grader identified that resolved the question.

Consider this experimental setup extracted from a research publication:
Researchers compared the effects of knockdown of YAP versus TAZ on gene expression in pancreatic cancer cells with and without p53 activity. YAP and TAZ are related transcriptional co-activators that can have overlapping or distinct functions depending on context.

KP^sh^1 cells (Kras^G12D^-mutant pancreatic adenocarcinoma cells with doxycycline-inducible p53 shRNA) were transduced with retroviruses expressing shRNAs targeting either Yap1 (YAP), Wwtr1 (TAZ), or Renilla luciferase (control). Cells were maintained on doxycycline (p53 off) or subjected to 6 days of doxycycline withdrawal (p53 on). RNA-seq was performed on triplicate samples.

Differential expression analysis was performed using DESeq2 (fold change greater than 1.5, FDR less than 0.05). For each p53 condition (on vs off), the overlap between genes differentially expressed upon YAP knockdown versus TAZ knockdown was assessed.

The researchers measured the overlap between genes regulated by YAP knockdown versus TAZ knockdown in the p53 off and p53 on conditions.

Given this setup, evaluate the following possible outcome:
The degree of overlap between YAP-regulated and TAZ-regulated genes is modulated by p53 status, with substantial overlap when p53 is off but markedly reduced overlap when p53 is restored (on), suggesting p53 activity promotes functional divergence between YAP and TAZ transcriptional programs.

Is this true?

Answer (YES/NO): NO